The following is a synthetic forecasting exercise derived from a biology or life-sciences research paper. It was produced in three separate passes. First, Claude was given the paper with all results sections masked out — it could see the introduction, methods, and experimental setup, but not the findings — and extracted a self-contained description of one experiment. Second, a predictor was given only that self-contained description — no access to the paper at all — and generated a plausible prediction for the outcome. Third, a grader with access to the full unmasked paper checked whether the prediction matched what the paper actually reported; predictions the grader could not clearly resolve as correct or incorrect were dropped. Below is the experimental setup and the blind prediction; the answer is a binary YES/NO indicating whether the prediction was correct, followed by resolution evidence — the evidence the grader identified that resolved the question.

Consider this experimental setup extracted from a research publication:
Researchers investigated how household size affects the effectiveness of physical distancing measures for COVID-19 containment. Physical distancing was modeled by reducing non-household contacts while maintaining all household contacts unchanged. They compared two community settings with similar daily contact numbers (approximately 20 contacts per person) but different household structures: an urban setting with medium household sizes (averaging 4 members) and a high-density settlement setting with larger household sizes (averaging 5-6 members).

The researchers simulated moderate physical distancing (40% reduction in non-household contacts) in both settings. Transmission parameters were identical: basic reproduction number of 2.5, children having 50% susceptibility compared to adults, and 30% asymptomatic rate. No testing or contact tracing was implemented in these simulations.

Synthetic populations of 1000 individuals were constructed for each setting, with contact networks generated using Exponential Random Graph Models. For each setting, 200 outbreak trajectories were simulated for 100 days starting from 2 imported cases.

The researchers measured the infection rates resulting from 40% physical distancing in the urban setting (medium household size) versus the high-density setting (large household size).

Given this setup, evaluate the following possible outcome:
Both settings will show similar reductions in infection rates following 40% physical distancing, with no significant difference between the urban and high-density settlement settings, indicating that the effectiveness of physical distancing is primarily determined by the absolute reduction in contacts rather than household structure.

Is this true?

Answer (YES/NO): NO